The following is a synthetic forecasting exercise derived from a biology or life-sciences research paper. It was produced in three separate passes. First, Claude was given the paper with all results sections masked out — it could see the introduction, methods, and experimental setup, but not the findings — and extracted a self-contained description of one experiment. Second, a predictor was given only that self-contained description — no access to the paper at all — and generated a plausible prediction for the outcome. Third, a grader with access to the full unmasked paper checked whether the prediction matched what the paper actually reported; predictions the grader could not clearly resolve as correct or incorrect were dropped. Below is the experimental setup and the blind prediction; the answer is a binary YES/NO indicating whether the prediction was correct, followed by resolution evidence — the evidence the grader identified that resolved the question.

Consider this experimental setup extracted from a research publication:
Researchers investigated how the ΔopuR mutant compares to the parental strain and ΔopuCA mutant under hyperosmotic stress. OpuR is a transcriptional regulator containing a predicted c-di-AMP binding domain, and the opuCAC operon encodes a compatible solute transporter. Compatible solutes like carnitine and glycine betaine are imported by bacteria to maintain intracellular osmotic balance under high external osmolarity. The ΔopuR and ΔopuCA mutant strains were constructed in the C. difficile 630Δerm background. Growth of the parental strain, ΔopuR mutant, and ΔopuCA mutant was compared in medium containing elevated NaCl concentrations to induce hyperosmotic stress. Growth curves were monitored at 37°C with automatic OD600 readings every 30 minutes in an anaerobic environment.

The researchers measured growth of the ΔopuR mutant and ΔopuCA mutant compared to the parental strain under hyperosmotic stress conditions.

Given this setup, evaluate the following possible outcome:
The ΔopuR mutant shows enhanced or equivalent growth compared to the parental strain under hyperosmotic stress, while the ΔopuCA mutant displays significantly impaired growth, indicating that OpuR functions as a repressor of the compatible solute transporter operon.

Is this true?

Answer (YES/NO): YES